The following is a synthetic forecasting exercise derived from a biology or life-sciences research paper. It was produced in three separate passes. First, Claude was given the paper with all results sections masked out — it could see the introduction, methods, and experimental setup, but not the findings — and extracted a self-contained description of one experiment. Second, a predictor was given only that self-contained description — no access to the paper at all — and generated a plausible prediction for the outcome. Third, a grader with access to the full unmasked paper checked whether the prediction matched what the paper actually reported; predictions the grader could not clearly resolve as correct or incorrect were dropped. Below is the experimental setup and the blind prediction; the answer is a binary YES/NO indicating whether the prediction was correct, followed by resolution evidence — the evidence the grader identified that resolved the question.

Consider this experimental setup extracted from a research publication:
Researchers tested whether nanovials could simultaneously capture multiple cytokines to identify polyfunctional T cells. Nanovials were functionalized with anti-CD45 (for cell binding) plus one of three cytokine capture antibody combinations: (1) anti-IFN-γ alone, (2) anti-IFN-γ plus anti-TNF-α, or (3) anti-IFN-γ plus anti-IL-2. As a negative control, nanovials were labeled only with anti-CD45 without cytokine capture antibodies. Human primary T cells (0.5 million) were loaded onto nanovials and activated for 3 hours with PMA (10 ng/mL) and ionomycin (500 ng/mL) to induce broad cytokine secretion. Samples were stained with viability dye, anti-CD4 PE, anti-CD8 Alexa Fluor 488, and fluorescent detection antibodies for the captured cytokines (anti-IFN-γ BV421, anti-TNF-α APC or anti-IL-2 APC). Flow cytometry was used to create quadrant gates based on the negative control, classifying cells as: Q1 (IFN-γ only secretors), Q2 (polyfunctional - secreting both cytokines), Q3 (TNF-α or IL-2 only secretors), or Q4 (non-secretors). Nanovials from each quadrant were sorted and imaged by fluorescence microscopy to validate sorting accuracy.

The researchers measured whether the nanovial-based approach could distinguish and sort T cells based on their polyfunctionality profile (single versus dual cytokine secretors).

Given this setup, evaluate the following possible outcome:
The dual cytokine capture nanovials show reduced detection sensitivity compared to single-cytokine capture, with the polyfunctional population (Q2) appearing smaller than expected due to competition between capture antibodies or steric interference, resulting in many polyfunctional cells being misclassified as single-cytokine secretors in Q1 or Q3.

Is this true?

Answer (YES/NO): NO